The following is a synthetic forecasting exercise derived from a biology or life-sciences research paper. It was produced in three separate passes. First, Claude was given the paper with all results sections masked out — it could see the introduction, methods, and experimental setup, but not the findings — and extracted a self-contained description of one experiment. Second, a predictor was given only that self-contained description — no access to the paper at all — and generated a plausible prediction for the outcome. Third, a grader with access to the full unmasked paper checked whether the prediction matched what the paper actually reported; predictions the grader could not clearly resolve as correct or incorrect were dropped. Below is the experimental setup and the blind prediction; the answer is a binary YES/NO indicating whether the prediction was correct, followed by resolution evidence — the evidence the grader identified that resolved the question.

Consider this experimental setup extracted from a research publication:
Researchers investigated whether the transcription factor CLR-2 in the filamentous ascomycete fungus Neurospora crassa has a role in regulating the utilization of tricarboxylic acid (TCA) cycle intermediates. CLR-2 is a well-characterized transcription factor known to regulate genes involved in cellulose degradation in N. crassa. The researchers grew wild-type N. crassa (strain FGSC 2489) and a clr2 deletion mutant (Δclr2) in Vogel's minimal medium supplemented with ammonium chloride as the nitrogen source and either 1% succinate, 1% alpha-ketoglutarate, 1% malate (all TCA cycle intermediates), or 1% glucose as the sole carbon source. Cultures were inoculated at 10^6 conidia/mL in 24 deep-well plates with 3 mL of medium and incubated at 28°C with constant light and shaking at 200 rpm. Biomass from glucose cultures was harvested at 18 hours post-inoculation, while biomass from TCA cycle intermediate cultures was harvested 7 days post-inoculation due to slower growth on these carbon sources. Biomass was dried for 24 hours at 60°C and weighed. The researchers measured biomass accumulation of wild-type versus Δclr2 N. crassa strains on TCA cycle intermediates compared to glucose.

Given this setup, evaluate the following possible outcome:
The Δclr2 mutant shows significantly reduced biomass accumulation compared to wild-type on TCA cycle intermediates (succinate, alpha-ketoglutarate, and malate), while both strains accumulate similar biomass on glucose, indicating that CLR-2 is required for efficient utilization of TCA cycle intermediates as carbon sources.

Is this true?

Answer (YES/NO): NO